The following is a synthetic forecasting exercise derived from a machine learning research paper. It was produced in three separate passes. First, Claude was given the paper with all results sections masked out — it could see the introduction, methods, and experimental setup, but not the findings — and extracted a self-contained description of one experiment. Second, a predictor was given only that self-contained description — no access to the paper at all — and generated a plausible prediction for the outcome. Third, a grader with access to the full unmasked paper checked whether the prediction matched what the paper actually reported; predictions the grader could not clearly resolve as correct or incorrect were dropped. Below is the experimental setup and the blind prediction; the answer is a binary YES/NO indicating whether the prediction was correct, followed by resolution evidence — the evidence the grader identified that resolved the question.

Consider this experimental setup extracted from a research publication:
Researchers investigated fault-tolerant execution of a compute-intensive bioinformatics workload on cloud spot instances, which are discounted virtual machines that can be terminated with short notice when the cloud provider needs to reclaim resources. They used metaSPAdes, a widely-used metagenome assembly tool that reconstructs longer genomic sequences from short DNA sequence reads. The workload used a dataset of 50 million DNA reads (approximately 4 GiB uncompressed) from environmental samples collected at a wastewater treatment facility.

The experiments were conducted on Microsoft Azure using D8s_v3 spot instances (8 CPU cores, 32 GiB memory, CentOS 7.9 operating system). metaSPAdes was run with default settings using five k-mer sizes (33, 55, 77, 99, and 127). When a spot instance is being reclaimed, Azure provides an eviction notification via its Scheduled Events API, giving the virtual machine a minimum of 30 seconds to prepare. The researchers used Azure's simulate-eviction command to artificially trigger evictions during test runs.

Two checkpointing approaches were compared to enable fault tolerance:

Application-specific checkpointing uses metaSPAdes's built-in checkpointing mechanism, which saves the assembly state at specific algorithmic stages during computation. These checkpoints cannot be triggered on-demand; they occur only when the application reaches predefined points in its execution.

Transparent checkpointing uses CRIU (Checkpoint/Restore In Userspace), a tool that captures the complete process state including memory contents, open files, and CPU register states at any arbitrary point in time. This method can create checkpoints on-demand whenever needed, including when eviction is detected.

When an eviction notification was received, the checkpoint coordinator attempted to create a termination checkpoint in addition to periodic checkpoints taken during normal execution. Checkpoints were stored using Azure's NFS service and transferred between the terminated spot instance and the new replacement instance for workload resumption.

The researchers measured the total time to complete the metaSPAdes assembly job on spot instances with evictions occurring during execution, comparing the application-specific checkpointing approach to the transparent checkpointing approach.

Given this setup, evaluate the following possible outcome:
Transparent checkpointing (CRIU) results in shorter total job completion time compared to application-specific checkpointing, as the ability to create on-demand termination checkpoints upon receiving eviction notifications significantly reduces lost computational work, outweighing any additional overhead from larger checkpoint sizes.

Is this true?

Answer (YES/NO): YES